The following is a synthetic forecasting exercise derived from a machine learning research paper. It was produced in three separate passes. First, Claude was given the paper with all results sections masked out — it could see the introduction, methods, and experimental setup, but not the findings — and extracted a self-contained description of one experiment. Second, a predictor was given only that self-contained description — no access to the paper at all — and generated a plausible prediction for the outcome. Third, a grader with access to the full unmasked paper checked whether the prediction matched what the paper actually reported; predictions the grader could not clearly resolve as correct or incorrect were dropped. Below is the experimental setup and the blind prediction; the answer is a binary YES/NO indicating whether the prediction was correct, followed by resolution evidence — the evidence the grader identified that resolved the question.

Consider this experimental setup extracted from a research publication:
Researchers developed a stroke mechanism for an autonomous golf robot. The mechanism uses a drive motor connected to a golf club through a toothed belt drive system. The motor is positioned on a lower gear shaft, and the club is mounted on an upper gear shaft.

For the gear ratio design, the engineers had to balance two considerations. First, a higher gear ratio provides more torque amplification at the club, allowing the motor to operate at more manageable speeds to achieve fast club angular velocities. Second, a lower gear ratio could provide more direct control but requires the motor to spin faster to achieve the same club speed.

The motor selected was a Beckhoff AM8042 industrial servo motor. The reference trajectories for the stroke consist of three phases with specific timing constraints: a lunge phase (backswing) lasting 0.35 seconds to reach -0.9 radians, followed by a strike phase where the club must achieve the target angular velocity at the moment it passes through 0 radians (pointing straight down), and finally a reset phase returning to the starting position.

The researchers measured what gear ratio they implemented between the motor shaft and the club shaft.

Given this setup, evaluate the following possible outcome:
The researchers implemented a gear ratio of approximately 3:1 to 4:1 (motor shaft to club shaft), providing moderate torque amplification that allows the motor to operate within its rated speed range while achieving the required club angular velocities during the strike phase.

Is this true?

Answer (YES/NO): YES